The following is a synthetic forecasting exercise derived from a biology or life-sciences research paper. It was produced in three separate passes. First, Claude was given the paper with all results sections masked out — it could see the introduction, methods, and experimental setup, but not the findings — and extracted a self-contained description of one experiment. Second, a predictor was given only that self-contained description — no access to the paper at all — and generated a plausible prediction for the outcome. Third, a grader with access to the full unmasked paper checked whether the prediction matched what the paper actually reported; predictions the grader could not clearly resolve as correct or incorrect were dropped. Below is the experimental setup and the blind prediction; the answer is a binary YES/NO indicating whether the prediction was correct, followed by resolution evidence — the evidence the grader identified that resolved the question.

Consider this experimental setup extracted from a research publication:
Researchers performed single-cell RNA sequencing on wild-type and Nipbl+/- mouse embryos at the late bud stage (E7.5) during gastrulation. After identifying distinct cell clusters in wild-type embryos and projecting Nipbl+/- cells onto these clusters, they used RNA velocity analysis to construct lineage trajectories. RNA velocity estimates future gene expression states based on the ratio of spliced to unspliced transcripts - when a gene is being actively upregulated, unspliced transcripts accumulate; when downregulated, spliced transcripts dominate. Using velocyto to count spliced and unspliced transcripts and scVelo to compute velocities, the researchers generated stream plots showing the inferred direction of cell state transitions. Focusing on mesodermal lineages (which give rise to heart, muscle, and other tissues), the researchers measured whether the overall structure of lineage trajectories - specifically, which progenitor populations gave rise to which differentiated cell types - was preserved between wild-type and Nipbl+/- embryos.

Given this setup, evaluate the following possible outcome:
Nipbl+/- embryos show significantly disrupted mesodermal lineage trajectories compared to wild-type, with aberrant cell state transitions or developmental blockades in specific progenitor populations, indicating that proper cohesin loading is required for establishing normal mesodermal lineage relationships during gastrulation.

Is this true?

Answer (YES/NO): NO